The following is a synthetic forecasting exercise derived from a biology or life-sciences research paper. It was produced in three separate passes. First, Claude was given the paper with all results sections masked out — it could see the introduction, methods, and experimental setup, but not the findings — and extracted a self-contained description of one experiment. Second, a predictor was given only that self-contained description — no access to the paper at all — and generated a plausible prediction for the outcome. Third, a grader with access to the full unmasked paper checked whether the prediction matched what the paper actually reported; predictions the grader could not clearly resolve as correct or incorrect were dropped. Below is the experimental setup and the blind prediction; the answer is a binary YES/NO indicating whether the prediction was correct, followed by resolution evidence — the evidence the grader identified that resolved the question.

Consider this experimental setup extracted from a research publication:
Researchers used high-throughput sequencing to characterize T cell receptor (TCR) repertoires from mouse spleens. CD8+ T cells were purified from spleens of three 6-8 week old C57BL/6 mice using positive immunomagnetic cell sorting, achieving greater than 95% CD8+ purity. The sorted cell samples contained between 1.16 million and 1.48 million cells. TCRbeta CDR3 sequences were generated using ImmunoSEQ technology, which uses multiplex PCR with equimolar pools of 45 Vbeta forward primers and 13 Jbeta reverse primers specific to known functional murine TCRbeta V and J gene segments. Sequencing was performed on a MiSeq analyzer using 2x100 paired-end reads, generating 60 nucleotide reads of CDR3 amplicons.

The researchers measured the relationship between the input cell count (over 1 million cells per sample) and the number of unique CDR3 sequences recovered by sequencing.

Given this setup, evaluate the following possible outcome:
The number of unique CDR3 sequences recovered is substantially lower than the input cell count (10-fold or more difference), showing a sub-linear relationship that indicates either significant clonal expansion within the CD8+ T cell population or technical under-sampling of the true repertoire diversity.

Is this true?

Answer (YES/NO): YES